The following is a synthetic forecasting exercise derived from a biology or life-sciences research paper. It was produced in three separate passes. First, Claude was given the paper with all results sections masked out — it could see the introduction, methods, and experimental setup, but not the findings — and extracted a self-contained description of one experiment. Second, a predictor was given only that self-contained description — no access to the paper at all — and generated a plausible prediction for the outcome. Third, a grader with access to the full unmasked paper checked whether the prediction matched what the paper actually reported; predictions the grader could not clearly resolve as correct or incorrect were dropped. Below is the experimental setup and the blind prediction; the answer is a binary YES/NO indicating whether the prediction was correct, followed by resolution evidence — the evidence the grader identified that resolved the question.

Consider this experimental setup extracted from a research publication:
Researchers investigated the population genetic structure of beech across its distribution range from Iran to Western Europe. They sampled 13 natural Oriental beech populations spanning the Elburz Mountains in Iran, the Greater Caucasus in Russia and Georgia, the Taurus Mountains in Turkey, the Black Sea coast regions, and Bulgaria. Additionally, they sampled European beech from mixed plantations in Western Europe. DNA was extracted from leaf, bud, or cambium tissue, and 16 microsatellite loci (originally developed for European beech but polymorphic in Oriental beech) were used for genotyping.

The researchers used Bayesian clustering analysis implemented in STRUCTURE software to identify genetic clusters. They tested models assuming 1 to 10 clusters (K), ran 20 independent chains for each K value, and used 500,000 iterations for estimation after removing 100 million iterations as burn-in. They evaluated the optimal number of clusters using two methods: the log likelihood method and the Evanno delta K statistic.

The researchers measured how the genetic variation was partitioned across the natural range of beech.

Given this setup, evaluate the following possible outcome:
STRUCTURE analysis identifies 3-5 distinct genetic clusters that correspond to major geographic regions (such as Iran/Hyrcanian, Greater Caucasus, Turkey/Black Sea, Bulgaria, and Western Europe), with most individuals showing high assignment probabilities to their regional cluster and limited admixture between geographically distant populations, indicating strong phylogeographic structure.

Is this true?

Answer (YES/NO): NO